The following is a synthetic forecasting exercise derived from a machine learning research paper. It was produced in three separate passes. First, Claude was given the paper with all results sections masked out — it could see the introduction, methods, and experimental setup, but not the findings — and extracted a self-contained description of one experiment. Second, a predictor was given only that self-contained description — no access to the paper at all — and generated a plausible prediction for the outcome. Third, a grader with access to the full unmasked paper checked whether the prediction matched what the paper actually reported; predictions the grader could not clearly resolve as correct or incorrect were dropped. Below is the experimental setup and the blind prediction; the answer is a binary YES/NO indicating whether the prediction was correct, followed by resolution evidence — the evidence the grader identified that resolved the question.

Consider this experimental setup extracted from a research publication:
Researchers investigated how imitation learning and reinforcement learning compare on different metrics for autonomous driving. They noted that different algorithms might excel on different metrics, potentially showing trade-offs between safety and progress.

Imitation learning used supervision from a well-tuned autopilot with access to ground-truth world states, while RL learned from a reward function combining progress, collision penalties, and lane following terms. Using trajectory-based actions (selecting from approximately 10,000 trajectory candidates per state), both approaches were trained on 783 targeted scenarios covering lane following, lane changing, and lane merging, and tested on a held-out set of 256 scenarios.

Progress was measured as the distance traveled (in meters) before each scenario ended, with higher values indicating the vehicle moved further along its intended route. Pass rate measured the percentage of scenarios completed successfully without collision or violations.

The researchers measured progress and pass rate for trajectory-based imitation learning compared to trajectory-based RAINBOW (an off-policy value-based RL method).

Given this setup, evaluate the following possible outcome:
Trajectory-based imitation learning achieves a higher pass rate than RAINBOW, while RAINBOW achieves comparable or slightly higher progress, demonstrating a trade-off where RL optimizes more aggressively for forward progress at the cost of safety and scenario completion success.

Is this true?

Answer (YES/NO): NO